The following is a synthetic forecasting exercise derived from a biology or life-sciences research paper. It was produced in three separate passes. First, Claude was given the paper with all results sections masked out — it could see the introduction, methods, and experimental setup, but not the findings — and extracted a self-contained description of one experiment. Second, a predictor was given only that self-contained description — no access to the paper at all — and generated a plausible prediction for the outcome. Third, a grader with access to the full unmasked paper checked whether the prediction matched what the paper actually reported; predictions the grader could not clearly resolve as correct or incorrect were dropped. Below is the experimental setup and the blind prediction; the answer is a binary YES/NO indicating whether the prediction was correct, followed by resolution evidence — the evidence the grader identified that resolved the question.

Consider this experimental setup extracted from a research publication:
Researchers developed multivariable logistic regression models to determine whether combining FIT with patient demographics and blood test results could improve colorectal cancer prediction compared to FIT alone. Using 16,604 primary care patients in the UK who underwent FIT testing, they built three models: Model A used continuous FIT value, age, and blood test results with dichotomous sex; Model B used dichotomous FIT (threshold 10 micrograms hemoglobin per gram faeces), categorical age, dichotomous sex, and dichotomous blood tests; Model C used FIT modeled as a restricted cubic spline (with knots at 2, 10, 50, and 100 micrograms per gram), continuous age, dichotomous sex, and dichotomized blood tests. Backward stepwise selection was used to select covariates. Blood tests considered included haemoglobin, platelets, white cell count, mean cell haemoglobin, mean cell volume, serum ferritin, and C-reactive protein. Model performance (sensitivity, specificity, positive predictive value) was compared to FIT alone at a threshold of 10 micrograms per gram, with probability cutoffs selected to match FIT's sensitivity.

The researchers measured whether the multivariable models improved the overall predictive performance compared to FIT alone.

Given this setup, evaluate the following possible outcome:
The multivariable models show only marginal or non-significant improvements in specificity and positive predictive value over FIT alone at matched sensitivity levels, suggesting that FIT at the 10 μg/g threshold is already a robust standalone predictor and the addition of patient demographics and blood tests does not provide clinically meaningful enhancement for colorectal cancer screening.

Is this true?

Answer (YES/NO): YES